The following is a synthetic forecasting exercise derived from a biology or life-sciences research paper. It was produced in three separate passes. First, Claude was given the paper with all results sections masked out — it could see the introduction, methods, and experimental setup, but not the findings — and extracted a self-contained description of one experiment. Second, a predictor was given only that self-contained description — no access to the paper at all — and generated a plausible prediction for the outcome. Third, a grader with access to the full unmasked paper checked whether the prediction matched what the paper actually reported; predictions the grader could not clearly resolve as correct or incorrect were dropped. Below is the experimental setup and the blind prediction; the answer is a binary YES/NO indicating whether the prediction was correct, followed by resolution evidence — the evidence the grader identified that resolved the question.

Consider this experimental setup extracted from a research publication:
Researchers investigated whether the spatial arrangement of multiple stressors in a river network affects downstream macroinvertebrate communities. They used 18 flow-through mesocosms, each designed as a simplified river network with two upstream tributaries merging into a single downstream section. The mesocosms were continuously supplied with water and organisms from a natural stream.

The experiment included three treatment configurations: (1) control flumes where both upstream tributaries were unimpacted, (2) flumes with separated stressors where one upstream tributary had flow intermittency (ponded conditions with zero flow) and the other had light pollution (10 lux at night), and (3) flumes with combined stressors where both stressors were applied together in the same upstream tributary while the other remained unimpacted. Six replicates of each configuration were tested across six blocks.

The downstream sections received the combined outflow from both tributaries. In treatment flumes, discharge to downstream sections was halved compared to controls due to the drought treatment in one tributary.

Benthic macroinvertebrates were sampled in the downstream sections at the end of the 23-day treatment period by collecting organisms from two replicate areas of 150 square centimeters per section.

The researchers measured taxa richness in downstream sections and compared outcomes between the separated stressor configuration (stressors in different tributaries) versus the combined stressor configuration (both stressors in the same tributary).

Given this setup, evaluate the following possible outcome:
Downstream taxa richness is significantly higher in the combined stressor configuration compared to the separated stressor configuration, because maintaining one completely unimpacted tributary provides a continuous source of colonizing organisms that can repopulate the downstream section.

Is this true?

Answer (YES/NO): NO